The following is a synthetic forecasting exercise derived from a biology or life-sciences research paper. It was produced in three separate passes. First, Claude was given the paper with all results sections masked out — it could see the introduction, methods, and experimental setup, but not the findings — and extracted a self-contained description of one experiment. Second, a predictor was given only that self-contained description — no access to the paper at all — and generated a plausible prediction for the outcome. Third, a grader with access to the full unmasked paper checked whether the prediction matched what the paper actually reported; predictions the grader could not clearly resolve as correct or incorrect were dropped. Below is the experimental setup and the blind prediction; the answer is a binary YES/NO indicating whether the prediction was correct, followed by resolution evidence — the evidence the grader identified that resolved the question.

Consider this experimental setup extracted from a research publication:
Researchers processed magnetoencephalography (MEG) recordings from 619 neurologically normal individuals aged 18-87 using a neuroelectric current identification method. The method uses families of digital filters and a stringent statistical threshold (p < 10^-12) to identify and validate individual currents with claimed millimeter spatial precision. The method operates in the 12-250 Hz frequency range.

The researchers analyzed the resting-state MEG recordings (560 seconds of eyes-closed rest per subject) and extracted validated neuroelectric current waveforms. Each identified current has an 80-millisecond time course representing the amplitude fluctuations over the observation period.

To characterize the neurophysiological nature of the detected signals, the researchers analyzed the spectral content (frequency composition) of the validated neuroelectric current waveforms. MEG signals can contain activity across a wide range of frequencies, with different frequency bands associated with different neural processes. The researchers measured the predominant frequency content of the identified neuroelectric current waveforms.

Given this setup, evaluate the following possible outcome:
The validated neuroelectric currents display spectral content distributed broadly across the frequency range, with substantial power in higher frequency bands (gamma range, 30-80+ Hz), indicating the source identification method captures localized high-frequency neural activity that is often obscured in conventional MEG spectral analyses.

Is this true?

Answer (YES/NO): YES